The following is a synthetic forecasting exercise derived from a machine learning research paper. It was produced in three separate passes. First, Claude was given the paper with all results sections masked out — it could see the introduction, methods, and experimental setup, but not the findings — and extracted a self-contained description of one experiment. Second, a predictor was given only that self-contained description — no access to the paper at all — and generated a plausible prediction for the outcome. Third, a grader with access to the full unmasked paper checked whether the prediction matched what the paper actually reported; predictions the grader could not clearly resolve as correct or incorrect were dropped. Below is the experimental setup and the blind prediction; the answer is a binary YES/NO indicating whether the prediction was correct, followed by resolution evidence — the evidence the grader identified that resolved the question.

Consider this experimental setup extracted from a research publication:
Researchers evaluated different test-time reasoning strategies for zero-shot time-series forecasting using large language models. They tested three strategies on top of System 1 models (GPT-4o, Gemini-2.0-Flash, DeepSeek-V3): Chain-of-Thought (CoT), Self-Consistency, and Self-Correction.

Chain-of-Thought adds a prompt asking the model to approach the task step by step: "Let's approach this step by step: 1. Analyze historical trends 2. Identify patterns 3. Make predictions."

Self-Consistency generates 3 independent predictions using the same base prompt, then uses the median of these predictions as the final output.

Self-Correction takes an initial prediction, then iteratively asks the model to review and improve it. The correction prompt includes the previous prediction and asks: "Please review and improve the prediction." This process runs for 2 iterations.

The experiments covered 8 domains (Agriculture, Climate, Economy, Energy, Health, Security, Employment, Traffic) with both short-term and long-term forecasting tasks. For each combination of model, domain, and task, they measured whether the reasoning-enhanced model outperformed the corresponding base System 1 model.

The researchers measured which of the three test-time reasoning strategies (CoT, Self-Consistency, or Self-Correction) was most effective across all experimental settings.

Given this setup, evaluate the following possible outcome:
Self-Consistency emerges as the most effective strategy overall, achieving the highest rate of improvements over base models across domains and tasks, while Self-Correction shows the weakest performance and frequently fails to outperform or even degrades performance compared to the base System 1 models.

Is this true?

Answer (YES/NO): NO